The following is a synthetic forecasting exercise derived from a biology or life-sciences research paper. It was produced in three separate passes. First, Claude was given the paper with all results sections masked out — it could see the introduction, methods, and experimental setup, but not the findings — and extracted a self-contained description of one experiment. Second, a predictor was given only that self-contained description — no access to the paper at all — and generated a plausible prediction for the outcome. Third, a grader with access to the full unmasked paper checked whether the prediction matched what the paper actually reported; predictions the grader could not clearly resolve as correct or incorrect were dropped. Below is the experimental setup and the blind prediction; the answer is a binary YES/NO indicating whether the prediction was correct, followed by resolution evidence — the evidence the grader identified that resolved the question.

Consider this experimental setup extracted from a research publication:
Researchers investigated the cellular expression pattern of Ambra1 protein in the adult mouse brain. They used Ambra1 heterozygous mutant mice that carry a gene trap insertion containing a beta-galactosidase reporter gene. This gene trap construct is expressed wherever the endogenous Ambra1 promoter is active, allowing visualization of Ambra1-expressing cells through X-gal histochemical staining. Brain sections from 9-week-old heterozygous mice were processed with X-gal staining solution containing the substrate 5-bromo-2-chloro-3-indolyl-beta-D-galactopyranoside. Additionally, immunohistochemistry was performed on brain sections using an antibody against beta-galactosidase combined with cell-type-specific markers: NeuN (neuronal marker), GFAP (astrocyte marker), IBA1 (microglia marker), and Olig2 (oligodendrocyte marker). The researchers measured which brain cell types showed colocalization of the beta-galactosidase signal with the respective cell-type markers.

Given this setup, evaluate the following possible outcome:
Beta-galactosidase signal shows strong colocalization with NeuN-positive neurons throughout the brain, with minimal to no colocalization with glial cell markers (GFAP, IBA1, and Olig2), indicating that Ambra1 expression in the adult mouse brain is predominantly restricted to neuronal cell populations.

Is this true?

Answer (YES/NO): YES